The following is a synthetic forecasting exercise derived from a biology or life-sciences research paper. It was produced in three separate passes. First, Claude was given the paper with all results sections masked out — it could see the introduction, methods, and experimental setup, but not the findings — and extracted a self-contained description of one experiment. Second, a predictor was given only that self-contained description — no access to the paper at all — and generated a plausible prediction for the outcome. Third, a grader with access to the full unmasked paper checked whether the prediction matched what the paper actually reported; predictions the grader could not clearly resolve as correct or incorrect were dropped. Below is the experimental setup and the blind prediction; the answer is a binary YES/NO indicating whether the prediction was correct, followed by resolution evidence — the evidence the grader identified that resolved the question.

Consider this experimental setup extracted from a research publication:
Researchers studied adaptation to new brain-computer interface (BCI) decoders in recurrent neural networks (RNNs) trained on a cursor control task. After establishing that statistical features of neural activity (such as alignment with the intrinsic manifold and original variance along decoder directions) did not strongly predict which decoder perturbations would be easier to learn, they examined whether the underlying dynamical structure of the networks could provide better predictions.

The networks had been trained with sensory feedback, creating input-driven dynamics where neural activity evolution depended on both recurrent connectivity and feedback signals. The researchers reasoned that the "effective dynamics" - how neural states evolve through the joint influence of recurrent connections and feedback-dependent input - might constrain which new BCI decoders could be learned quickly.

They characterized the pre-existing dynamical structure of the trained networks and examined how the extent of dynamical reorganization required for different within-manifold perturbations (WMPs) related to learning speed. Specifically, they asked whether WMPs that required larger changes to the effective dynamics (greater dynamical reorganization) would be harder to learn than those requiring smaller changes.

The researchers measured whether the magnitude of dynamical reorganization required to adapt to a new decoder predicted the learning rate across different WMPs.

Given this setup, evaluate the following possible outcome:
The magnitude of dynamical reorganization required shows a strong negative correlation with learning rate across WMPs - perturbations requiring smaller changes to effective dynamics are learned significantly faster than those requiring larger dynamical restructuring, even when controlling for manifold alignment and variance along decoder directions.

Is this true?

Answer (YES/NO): YES